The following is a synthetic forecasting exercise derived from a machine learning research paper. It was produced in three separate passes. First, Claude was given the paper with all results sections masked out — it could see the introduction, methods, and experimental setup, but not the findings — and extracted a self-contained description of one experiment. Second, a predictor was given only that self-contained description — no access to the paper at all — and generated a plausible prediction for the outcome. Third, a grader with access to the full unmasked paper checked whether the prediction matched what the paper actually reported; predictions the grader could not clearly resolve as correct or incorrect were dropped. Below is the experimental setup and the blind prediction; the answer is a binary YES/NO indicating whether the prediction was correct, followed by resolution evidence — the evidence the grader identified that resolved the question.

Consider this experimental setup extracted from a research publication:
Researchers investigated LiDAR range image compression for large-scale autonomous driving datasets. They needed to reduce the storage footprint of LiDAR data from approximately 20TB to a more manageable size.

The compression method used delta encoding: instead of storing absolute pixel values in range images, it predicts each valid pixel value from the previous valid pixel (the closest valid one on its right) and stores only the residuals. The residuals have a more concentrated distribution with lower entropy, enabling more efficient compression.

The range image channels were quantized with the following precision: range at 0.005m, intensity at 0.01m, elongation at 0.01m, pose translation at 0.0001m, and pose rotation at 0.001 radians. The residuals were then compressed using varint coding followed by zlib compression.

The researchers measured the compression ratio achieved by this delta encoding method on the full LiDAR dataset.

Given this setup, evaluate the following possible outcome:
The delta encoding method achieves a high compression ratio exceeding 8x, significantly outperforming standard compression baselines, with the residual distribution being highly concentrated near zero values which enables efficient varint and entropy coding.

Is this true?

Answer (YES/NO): NO